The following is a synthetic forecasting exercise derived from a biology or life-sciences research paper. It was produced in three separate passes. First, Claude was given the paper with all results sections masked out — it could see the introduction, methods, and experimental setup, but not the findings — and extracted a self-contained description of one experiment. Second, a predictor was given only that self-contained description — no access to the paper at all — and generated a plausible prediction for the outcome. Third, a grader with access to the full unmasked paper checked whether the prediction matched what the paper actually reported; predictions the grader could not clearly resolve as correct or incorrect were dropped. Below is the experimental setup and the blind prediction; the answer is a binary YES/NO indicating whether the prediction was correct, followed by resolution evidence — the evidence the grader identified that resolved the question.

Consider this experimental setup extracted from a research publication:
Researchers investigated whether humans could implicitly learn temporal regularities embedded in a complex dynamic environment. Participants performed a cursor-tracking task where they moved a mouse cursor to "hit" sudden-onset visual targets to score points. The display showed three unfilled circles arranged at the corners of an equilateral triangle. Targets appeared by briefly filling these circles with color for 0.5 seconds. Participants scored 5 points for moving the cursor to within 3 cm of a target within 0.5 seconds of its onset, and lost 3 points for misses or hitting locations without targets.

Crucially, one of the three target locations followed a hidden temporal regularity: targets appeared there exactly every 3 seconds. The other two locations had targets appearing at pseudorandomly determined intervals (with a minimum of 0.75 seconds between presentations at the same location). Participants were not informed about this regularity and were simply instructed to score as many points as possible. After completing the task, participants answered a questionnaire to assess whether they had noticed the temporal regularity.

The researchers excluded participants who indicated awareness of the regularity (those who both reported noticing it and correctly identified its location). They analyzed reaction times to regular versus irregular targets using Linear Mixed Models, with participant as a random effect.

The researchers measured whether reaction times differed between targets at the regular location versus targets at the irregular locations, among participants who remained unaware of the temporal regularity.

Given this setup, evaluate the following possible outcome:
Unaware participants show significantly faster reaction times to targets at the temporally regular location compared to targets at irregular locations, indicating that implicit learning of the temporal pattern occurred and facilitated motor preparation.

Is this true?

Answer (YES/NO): YES